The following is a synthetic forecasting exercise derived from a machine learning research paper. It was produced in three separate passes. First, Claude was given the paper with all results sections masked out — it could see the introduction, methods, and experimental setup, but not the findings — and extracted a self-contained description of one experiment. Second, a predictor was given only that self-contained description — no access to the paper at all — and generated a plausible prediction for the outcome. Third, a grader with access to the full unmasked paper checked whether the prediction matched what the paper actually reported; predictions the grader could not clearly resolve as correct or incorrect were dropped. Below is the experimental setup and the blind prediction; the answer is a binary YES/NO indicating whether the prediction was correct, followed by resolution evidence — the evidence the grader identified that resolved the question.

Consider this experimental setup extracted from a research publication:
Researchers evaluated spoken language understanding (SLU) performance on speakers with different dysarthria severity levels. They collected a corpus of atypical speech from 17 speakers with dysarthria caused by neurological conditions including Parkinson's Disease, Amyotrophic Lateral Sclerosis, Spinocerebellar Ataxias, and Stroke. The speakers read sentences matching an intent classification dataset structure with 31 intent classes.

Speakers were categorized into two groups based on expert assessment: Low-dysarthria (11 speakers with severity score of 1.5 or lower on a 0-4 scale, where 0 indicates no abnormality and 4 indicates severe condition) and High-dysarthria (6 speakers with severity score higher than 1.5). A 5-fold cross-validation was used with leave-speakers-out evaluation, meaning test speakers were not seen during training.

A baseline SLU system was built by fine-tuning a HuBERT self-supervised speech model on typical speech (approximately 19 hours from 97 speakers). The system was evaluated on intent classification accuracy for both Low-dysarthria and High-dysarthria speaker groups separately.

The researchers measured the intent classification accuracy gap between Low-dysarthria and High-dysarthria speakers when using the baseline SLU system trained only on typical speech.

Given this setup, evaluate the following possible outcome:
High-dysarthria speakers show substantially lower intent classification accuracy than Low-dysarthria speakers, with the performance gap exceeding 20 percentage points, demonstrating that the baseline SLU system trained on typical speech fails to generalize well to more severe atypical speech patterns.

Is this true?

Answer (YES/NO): NO